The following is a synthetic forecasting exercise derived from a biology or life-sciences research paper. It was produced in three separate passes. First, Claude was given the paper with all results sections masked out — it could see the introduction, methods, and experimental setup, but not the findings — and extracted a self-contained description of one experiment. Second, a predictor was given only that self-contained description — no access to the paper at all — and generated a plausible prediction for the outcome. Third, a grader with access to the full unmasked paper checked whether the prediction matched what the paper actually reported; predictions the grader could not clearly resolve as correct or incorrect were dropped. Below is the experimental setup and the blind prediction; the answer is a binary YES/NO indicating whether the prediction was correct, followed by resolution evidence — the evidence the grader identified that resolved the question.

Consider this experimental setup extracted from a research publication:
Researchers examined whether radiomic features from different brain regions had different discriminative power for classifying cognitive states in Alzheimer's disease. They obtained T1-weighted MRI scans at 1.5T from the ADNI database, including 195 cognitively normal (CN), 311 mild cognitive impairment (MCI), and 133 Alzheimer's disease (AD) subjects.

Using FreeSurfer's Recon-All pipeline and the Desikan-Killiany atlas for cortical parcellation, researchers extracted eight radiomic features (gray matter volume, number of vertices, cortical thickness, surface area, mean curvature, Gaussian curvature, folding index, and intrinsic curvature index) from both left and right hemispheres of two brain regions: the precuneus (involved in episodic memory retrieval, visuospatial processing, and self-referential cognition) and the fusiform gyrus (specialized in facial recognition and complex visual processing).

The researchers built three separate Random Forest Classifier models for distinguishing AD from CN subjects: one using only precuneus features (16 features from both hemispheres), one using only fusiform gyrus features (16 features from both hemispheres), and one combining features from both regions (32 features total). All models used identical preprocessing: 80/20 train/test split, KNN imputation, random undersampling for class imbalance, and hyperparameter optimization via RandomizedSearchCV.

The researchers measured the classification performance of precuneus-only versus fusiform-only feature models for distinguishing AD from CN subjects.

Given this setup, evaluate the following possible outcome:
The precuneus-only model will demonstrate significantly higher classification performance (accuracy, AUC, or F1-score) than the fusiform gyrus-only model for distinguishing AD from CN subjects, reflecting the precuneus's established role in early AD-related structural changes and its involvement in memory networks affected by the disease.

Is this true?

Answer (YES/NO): NO